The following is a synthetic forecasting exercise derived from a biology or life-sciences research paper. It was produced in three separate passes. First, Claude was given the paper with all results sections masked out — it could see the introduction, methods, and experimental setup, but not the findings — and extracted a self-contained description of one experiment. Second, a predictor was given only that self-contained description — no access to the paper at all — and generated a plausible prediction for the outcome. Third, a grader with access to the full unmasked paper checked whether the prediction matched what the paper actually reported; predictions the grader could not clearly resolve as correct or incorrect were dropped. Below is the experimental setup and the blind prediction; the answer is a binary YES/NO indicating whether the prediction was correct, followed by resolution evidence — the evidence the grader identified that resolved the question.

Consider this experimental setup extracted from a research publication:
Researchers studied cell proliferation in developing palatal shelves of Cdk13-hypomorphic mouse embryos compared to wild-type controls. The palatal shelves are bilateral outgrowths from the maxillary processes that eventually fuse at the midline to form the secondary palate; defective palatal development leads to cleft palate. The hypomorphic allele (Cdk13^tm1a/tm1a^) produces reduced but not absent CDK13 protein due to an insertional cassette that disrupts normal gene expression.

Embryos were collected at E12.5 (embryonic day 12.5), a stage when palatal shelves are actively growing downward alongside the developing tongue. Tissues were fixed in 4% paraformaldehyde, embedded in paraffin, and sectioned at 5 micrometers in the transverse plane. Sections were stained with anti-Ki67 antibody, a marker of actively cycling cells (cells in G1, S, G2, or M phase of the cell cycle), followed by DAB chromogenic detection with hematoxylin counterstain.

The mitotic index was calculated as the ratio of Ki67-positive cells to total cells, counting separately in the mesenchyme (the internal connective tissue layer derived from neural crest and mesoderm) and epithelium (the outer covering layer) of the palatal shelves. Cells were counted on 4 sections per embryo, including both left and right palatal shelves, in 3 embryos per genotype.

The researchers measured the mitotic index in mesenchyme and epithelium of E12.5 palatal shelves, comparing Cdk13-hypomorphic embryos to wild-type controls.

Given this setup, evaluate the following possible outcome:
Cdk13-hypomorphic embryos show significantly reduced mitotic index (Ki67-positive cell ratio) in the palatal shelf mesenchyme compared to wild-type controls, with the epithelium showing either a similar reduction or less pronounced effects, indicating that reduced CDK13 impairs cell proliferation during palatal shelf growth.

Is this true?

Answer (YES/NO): NO